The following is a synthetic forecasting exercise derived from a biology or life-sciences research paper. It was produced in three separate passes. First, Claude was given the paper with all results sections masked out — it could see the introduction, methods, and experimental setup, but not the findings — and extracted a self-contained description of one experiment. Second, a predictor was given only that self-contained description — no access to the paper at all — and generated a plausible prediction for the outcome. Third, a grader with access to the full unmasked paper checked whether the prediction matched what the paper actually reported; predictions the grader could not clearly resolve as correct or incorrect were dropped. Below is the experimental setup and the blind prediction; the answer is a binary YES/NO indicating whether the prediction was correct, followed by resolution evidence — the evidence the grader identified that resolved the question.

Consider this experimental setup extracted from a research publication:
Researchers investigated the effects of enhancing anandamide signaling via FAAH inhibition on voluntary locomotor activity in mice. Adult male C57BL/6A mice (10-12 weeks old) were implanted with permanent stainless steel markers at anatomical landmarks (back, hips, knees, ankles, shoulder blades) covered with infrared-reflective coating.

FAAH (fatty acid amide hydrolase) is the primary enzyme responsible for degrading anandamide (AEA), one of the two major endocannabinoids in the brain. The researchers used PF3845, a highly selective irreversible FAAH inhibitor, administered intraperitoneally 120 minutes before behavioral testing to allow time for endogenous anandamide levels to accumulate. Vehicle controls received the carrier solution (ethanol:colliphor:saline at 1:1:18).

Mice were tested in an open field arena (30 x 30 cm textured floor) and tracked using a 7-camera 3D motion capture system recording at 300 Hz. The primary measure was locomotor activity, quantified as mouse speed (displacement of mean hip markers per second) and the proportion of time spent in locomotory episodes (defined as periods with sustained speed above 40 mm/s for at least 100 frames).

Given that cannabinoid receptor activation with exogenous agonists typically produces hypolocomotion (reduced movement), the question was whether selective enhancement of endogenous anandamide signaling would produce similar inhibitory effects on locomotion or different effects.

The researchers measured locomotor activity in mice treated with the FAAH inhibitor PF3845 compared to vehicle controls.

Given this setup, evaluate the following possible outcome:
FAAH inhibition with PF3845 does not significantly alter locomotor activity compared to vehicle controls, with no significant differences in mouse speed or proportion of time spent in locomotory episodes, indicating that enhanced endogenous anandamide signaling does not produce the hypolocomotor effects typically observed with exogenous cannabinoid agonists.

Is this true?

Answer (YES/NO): NO